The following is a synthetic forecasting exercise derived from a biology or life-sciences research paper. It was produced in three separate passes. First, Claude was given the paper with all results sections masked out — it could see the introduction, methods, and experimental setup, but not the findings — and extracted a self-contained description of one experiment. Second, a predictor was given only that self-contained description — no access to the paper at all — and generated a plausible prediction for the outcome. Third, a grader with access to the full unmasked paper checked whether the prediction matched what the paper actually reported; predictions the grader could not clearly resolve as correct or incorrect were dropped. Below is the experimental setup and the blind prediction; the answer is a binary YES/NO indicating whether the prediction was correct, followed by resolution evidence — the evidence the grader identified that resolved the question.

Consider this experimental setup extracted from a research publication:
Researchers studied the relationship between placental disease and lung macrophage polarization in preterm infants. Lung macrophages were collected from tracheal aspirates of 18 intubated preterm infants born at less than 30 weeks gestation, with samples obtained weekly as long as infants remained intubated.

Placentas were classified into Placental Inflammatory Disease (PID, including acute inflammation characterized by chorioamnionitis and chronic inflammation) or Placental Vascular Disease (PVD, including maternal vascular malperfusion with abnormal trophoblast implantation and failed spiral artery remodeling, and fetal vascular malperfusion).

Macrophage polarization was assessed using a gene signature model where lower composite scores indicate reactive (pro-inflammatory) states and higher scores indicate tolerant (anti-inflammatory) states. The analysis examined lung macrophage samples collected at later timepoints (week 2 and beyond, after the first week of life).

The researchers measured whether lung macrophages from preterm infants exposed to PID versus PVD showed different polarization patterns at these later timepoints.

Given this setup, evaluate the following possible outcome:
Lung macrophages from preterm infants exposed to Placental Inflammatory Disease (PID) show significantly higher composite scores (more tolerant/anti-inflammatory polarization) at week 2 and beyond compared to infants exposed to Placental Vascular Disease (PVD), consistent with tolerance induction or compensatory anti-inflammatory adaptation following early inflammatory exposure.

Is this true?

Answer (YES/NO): NO